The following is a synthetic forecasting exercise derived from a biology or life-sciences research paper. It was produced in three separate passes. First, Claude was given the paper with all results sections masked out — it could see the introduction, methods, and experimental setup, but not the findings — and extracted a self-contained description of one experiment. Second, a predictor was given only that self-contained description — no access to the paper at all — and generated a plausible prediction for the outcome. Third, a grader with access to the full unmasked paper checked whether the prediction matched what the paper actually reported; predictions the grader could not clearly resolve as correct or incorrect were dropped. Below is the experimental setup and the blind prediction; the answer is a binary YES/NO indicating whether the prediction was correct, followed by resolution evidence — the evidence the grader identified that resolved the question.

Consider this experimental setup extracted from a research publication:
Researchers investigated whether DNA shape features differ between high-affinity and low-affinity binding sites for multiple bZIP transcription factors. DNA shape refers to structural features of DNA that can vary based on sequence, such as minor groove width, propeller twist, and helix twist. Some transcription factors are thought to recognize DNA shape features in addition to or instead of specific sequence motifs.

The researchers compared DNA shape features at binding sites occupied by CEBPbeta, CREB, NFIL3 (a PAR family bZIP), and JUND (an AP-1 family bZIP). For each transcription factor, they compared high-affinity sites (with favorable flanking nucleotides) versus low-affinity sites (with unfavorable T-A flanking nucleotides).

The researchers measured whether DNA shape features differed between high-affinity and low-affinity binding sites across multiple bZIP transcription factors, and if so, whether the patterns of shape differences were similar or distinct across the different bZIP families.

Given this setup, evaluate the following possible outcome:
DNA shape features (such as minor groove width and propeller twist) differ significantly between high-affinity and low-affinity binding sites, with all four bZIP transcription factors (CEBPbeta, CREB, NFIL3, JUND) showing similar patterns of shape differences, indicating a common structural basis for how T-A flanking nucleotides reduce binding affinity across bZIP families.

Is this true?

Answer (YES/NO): YES